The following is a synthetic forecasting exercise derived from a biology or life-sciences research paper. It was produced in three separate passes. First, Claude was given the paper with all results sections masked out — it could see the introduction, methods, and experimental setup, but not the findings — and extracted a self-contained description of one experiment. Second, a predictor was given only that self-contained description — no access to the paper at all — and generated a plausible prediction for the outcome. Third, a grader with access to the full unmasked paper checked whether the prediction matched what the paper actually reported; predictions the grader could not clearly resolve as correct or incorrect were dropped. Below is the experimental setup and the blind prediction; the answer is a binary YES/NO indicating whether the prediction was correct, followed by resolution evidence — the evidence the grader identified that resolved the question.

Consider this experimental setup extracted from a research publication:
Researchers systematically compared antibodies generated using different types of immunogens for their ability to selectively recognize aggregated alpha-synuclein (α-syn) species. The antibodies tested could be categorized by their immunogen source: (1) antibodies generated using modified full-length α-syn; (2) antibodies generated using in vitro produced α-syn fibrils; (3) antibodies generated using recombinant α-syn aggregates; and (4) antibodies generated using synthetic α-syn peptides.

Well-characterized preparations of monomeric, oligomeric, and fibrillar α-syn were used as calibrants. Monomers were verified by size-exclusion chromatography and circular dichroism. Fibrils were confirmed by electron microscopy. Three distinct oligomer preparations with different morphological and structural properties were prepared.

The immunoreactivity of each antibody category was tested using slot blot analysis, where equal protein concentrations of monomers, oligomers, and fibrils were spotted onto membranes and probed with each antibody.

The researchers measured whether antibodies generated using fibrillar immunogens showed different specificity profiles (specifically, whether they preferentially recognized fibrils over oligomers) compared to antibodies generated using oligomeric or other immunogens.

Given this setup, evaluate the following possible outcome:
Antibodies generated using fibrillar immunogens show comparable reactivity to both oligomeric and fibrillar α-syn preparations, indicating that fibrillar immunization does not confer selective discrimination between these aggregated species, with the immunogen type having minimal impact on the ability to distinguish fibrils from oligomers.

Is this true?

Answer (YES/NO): YES